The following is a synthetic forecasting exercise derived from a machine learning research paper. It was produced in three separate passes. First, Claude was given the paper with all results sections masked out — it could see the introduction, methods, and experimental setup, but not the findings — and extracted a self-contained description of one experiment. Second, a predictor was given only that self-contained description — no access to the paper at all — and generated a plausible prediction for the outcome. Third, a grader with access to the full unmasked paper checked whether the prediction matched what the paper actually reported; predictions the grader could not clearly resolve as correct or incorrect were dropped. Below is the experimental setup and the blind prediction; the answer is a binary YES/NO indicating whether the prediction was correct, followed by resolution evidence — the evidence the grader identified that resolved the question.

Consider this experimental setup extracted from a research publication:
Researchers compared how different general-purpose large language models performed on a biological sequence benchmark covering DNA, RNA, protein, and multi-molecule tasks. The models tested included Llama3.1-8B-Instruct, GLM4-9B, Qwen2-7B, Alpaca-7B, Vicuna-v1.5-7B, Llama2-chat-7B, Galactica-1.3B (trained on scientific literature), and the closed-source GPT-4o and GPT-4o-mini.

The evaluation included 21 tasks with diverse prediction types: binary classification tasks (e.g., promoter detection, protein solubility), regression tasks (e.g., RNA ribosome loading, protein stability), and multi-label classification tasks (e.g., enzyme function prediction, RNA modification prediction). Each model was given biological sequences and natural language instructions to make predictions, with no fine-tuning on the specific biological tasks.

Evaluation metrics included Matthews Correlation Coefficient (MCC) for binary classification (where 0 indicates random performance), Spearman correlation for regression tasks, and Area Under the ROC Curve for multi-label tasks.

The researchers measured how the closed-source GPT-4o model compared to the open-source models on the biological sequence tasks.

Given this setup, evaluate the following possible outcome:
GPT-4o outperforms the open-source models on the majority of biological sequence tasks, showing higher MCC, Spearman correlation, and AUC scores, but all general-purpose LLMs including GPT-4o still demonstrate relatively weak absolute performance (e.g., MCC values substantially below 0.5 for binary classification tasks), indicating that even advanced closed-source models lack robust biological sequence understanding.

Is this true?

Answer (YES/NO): NO